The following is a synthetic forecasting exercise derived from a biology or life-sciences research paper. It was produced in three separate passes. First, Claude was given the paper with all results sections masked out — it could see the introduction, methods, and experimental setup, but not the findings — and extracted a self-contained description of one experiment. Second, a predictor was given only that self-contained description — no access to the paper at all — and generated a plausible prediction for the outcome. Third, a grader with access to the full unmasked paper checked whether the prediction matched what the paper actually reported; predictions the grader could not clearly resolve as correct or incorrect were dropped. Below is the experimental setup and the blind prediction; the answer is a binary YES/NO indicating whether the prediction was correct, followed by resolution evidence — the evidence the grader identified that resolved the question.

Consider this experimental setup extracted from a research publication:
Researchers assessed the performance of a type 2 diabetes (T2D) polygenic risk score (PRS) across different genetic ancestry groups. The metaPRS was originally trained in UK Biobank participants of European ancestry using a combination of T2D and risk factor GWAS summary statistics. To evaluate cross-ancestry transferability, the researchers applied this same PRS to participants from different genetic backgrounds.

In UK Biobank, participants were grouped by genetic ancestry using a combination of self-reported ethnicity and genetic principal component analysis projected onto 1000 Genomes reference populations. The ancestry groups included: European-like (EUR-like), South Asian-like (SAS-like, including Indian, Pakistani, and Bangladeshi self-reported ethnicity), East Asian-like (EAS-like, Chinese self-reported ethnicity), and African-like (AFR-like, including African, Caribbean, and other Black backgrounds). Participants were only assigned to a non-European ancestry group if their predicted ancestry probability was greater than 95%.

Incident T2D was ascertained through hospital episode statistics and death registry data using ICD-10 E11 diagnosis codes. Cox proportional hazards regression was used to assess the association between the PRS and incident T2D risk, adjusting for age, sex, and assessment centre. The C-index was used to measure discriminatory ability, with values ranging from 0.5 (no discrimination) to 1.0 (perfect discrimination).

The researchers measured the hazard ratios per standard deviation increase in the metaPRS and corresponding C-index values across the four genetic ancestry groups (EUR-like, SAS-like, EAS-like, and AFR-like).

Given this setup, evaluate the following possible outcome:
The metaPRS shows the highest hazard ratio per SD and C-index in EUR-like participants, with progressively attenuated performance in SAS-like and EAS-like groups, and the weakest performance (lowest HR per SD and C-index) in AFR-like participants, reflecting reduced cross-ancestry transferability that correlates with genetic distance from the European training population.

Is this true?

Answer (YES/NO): YES